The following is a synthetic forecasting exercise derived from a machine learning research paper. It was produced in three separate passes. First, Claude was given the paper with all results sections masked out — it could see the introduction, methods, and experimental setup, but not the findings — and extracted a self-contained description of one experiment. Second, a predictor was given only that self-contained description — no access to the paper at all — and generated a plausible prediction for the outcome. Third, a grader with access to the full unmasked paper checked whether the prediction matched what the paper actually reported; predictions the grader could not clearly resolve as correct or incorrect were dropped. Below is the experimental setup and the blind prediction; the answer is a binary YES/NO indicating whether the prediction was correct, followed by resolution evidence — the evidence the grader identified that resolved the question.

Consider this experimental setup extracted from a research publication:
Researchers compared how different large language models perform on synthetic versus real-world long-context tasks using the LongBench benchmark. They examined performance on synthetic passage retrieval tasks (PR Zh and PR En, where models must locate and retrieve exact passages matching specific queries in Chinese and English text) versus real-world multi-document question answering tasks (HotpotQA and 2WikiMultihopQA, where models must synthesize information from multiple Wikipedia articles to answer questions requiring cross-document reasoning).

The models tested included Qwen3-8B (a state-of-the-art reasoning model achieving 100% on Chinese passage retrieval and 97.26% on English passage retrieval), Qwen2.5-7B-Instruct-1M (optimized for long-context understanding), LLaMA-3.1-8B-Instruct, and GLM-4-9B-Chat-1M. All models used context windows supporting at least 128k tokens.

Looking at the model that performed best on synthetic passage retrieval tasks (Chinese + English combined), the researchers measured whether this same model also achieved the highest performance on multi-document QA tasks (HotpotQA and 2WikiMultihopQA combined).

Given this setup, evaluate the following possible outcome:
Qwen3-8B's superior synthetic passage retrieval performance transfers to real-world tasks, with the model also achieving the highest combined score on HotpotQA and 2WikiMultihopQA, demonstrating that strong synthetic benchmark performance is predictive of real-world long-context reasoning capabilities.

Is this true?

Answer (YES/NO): NO